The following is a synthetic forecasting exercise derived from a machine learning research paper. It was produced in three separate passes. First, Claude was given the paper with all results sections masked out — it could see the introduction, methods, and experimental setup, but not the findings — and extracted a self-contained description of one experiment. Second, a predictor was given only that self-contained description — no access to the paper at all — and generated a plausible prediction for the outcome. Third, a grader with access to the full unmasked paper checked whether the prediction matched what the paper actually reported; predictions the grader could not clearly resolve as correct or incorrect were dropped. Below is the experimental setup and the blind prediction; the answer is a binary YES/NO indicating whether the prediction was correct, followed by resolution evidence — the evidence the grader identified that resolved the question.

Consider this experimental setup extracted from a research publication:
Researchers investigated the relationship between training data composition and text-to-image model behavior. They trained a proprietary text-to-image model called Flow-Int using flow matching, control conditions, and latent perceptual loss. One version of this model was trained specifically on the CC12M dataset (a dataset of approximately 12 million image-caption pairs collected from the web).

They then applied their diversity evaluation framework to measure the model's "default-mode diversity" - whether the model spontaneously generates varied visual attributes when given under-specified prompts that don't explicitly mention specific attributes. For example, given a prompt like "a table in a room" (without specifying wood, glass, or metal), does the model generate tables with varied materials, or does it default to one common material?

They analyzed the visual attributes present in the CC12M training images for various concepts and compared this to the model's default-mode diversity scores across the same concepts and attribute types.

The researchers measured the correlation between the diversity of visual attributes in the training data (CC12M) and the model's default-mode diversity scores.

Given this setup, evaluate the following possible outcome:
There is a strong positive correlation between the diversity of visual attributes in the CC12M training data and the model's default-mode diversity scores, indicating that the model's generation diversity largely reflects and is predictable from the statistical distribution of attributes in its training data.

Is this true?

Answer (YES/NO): YES